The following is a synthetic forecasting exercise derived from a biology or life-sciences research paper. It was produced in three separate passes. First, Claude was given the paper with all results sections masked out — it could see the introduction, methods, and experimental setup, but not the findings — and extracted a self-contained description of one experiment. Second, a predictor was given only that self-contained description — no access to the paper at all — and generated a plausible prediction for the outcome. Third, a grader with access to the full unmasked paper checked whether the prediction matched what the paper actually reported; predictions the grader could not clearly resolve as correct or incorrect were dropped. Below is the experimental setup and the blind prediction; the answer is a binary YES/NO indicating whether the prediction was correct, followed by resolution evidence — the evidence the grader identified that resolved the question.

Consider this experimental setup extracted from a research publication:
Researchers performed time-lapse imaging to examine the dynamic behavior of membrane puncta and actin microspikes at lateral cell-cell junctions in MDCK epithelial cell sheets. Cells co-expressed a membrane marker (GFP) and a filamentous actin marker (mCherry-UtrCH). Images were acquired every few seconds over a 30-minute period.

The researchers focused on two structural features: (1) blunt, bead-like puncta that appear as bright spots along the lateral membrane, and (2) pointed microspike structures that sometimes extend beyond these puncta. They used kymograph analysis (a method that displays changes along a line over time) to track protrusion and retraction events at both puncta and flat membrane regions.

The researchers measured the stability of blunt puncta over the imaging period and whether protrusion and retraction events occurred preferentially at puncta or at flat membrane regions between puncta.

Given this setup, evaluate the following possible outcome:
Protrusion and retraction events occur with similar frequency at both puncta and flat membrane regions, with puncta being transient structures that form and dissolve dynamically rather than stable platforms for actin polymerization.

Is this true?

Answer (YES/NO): NO